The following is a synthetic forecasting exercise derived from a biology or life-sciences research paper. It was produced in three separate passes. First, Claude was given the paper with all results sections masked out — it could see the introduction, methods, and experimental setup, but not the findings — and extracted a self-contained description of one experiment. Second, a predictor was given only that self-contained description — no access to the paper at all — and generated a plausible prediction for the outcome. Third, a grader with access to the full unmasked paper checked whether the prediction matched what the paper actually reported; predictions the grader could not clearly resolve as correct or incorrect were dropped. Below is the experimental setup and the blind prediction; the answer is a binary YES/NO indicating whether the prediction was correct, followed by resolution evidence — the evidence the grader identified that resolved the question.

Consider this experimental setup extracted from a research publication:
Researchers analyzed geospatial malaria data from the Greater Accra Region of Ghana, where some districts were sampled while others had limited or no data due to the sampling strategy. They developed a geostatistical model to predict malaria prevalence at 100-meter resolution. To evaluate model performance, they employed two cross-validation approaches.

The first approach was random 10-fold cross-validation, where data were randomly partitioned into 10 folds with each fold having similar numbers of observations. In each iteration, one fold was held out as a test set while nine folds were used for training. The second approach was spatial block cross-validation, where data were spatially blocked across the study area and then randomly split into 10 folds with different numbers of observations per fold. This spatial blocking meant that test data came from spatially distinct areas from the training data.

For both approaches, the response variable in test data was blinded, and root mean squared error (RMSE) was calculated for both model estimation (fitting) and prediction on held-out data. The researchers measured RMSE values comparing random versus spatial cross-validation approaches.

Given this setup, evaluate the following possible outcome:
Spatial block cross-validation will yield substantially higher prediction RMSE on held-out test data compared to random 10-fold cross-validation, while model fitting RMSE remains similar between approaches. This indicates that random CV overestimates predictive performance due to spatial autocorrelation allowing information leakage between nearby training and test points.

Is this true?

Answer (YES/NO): NO